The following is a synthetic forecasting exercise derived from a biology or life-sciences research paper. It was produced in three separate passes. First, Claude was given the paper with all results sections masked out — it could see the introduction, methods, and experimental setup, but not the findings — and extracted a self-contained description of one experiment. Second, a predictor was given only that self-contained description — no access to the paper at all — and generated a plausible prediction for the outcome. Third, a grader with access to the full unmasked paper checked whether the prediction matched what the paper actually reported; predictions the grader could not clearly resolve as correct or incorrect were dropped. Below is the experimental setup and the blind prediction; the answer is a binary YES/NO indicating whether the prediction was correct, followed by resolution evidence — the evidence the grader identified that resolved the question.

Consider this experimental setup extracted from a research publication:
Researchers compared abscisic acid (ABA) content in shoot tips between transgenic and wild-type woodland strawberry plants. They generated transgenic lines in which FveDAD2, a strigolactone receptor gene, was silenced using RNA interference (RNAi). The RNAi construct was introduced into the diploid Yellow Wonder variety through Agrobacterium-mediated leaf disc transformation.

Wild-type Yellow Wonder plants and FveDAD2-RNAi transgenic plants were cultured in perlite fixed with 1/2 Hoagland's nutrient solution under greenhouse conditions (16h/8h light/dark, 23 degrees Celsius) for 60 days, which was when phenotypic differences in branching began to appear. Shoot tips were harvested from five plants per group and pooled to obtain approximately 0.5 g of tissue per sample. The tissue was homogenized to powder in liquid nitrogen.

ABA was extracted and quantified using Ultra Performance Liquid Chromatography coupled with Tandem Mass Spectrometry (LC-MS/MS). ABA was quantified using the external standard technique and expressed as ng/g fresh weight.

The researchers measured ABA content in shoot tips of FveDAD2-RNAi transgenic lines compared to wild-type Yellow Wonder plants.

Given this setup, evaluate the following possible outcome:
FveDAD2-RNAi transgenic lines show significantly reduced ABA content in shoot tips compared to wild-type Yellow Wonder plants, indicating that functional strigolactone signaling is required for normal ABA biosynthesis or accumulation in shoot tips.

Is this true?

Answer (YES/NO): YES